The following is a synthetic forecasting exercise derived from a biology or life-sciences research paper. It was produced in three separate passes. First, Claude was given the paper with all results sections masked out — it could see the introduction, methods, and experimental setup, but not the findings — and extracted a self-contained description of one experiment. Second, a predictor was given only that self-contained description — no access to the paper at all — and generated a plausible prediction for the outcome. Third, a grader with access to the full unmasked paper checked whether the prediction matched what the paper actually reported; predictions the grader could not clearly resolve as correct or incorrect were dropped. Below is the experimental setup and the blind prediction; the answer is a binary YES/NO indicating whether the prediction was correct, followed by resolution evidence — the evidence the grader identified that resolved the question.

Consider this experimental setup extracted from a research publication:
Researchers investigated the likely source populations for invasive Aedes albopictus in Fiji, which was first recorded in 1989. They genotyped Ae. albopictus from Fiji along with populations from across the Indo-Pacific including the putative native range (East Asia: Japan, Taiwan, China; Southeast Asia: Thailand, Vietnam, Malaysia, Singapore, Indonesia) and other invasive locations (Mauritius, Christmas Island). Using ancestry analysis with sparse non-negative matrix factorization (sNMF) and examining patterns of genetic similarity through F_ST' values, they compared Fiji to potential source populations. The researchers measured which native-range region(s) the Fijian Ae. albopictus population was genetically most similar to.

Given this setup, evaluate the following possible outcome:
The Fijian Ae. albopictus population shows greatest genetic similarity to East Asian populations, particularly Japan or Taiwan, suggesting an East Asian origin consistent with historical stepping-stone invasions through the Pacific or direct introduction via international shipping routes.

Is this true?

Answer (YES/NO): NO